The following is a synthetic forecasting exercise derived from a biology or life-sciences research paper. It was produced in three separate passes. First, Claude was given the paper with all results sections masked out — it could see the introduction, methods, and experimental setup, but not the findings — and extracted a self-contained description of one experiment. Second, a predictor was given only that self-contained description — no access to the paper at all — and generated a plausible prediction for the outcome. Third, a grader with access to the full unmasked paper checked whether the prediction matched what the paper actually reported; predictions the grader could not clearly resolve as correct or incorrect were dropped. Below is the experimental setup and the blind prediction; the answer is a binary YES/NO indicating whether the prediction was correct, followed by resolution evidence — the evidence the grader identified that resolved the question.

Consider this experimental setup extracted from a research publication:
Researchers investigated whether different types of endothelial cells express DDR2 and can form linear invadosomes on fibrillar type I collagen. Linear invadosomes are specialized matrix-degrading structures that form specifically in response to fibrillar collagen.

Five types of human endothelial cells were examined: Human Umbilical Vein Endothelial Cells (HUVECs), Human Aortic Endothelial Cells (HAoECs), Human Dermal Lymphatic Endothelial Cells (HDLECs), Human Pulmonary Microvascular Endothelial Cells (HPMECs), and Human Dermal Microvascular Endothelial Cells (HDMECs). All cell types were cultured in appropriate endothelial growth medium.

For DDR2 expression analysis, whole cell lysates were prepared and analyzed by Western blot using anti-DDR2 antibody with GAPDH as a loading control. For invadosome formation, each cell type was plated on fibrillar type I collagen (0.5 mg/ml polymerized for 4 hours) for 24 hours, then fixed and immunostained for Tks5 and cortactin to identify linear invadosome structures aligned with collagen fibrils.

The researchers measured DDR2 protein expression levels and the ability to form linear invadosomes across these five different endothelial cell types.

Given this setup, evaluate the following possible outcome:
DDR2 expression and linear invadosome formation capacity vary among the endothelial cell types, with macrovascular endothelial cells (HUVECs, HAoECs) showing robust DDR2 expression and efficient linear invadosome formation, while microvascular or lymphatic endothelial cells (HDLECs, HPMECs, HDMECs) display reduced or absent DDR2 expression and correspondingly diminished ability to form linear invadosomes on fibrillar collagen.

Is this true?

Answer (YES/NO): NO